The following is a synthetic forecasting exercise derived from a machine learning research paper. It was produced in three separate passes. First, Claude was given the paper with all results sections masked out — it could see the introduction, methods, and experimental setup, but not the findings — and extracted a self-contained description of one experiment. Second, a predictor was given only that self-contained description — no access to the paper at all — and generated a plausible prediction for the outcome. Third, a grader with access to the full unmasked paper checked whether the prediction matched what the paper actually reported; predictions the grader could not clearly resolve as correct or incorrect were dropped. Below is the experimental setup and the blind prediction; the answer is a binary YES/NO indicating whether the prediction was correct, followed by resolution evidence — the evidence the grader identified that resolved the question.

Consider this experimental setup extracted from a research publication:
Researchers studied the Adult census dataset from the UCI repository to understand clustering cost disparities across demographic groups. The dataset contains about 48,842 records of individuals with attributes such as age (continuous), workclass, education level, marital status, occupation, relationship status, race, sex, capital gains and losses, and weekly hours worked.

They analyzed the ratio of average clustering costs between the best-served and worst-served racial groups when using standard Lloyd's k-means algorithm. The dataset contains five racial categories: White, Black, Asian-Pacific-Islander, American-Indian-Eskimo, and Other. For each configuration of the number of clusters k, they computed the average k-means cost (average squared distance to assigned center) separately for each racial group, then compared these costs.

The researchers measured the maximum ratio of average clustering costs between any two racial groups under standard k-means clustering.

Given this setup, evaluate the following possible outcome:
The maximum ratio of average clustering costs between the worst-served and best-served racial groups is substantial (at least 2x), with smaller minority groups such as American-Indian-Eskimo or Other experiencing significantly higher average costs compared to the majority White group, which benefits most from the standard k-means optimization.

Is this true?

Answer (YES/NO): NO